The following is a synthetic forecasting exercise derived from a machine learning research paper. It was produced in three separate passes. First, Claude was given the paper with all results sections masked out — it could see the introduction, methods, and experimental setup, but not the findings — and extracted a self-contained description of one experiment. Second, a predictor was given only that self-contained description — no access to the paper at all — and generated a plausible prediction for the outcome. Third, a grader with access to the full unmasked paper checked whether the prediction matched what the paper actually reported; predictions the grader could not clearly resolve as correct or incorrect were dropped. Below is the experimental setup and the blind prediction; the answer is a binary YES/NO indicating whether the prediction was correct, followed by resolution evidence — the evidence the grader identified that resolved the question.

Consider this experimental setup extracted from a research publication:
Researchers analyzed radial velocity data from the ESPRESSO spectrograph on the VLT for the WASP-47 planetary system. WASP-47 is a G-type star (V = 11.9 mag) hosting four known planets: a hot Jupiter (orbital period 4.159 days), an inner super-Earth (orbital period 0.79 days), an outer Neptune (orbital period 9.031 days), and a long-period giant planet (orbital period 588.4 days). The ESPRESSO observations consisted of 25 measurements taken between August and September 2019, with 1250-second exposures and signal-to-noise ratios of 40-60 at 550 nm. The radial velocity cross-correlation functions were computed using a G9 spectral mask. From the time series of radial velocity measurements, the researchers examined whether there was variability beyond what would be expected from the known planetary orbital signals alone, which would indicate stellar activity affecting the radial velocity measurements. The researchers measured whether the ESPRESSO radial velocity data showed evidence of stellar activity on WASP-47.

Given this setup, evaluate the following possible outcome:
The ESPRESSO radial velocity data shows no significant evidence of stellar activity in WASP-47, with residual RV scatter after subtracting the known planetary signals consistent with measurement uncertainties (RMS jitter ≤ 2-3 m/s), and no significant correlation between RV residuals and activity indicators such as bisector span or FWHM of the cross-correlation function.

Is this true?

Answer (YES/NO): NO